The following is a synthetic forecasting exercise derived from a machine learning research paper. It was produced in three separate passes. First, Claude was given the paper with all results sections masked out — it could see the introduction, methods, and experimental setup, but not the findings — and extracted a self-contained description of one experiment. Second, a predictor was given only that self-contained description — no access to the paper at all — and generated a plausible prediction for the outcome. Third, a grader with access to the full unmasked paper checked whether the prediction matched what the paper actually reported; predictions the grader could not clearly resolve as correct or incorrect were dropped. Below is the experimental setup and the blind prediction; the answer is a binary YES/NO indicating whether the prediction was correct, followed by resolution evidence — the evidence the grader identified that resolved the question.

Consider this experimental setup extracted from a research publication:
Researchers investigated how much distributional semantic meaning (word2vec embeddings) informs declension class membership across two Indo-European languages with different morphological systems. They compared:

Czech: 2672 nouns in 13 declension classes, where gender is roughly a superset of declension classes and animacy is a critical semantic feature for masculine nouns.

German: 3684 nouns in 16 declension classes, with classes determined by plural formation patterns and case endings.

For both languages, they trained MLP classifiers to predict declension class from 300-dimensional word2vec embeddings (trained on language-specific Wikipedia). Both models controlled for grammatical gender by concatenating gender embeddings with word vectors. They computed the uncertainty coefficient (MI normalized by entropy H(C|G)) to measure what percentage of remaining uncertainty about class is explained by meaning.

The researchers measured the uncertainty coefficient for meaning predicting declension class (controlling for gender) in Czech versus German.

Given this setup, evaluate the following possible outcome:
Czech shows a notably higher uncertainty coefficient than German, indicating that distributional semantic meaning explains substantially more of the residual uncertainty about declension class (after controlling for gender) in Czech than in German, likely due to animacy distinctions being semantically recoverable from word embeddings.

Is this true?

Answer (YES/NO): YES